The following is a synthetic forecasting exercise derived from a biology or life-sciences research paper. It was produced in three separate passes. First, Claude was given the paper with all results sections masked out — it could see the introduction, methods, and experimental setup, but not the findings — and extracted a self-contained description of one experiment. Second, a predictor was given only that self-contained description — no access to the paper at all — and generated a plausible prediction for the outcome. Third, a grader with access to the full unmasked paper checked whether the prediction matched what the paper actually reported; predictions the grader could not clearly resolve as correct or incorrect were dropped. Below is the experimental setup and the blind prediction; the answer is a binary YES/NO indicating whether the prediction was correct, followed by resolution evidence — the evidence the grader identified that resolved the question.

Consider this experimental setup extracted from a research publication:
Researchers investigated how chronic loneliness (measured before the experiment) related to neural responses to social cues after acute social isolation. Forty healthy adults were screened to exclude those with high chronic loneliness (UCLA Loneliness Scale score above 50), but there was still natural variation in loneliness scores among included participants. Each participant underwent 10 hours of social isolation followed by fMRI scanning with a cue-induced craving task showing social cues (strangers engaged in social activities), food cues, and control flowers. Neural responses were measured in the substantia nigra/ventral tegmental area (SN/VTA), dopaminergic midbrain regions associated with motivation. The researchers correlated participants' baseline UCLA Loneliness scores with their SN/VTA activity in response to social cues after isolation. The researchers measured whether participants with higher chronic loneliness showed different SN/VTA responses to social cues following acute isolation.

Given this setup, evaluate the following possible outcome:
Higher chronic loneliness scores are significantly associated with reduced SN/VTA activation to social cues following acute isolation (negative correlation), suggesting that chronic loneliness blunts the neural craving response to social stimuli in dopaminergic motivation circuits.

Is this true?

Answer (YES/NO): YES